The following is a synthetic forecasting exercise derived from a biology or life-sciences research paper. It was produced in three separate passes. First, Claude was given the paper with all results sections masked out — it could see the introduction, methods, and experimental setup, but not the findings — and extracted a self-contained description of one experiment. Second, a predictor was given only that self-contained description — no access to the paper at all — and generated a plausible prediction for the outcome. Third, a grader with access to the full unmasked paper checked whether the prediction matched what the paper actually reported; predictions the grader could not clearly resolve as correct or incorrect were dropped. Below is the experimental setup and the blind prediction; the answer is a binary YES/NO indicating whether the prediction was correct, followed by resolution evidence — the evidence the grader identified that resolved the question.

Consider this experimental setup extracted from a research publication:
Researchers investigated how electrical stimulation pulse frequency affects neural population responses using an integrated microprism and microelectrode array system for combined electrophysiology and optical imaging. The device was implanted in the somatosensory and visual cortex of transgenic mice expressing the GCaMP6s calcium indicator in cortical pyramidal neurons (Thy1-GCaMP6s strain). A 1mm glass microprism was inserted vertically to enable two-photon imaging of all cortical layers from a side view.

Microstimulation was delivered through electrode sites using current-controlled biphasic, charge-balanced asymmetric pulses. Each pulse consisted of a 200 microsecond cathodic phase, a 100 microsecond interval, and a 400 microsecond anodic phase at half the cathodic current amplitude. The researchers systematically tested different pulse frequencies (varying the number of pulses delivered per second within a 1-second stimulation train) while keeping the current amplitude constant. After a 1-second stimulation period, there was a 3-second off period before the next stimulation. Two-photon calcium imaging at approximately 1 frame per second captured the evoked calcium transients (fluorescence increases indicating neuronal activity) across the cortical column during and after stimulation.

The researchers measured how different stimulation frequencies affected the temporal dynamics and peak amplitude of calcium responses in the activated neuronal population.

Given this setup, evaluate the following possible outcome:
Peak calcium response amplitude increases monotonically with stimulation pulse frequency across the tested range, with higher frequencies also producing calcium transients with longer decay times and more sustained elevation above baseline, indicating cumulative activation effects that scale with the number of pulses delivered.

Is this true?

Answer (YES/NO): NO